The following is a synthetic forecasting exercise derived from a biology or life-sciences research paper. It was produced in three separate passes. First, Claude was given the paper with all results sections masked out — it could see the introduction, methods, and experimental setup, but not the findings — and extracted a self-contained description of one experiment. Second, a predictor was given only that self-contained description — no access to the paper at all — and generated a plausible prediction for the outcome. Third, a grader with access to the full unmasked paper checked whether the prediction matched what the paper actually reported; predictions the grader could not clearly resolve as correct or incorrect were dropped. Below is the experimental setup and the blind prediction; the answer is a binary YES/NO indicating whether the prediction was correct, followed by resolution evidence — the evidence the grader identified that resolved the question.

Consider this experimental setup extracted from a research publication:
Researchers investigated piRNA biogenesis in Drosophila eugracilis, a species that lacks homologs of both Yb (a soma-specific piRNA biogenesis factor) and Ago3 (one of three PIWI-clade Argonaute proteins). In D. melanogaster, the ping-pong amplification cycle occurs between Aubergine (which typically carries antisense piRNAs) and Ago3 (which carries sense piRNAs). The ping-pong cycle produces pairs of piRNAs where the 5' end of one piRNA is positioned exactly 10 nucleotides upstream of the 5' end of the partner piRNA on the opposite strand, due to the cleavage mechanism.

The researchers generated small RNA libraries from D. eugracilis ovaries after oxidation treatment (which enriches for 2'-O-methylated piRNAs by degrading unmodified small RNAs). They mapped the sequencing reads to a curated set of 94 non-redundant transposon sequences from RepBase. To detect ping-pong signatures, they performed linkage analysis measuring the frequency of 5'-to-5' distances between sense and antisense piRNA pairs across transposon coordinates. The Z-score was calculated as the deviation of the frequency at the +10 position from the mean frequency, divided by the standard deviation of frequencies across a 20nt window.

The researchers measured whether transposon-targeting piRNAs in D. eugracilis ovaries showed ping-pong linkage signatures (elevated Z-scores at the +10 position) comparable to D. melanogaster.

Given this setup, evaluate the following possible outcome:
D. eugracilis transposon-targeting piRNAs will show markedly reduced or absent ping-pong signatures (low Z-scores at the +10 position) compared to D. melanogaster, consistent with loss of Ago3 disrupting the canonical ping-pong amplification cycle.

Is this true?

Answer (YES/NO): YES